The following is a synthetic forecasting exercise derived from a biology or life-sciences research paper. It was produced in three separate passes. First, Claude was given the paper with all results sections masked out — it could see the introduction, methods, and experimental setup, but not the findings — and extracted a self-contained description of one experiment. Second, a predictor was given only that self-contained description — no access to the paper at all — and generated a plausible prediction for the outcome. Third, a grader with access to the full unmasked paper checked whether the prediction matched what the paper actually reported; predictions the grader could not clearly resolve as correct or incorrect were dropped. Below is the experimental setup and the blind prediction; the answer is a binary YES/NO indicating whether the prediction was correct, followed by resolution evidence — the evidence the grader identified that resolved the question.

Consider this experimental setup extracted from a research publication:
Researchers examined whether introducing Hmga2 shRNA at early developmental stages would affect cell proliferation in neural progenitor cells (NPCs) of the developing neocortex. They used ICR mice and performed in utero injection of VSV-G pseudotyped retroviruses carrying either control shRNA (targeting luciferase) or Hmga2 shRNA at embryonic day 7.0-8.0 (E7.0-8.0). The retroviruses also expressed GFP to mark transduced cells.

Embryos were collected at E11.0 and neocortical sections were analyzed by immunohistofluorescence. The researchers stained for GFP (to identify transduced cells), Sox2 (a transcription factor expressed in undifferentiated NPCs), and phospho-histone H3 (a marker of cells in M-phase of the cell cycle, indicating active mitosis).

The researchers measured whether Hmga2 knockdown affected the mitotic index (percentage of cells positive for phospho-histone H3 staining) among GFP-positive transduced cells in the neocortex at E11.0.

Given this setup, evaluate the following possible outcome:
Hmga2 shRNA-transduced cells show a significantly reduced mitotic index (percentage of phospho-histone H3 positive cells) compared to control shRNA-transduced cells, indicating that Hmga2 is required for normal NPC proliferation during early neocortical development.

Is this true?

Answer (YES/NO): NO